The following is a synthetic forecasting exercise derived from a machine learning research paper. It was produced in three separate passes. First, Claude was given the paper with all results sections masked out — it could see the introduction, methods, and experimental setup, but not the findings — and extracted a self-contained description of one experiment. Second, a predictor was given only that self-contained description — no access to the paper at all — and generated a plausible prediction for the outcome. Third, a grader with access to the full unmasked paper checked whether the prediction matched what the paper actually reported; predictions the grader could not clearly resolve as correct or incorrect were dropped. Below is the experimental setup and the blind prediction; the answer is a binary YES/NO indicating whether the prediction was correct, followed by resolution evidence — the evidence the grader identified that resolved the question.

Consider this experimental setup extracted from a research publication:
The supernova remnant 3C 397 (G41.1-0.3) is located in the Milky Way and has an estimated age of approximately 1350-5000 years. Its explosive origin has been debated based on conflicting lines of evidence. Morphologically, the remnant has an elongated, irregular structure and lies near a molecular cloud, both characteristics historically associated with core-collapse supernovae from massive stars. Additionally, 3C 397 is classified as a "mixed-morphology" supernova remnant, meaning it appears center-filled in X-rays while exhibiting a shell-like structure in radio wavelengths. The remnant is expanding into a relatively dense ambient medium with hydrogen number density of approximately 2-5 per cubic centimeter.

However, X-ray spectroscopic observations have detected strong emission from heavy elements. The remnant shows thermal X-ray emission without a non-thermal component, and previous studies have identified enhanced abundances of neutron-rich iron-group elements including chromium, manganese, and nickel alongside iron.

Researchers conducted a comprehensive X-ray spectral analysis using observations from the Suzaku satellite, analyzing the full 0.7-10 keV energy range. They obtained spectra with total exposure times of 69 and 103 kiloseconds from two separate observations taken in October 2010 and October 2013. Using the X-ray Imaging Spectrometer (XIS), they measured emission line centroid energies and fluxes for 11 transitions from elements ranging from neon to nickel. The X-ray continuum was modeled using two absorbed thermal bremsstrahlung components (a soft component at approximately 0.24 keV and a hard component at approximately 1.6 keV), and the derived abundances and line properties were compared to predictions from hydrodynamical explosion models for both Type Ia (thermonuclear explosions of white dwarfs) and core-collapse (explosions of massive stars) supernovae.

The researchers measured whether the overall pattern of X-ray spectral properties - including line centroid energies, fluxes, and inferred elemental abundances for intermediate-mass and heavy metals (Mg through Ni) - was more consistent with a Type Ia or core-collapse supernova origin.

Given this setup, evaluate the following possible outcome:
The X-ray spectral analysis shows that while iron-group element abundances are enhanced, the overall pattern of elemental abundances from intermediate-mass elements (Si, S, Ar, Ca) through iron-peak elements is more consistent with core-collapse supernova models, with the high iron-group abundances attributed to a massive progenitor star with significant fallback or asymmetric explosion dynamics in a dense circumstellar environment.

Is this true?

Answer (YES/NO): NO